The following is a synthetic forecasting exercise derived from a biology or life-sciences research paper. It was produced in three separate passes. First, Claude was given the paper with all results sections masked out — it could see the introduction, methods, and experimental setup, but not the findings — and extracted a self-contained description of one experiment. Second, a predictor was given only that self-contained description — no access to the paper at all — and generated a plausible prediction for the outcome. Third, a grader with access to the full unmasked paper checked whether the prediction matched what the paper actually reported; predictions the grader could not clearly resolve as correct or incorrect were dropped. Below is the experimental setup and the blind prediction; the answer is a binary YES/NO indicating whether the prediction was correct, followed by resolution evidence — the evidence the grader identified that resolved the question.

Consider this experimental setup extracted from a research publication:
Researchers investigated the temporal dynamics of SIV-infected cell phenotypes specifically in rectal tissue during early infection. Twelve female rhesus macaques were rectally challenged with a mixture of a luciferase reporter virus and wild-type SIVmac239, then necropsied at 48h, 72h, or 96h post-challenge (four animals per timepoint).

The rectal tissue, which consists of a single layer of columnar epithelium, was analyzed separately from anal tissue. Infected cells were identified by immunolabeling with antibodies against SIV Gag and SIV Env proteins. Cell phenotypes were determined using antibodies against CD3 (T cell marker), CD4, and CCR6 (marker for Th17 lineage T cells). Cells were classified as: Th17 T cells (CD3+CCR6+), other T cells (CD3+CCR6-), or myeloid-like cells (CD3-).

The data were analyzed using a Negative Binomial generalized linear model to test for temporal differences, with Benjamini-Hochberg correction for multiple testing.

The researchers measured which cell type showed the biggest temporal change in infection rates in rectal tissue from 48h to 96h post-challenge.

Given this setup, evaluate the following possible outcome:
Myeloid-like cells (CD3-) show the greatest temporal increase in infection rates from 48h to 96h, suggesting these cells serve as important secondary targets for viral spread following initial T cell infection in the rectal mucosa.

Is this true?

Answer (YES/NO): NO